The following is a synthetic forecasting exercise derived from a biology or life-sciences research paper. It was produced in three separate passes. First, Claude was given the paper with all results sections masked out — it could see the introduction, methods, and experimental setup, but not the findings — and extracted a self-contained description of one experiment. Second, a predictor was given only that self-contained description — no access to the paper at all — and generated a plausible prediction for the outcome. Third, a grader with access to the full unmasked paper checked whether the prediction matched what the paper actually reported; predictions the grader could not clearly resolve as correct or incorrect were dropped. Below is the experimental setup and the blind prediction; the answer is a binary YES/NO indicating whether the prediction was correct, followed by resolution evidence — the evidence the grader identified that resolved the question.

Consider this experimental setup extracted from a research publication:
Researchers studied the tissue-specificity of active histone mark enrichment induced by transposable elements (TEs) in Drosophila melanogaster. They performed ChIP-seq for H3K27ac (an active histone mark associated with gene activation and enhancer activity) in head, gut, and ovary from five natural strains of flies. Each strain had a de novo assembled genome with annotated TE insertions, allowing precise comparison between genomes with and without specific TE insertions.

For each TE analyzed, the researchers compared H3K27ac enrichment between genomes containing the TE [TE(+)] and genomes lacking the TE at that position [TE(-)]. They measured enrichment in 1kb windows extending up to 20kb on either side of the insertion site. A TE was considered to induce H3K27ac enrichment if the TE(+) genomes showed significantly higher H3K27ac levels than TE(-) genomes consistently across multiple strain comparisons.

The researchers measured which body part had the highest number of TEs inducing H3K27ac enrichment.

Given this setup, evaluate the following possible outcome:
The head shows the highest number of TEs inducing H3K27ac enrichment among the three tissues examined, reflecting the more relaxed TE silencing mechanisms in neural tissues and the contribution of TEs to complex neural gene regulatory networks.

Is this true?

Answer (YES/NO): NO